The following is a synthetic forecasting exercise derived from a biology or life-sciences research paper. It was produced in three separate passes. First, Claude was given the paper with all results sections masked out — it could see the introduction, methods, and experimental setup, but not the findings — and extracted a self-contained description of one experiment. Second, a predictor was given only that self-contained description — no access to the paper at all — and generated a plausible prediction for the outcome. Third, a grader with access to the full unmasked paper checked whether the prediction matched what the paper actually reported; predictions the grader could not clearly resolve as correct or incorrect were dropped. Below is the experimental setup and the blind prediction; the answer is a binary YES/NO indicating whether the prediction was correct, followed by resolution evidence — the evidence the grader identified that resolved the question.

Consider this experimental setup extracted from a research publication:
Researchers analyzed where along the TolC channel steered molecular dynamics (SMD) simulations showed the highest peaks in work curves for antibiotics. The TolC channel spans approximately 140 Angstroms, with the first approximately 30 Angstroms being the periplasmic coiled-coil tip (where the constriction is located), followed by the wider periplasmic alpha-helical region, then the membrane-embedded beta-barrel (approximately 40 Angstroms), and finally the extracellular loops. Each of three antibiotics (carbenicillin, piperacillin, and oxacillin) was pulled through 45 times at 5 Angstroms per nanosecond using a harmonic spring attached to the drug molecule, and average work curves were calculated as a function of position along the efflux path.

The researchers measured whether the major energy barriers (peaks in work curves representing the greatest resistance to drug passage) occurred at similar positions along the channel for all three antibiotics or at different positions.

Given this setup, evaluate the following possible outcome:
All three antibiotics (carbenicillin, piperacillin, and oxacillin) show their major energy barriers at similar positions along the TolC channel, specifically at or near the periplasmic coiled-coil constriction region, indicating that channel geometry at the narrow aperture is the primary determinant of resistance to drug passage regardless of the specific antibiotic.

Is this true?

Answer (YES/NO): NO